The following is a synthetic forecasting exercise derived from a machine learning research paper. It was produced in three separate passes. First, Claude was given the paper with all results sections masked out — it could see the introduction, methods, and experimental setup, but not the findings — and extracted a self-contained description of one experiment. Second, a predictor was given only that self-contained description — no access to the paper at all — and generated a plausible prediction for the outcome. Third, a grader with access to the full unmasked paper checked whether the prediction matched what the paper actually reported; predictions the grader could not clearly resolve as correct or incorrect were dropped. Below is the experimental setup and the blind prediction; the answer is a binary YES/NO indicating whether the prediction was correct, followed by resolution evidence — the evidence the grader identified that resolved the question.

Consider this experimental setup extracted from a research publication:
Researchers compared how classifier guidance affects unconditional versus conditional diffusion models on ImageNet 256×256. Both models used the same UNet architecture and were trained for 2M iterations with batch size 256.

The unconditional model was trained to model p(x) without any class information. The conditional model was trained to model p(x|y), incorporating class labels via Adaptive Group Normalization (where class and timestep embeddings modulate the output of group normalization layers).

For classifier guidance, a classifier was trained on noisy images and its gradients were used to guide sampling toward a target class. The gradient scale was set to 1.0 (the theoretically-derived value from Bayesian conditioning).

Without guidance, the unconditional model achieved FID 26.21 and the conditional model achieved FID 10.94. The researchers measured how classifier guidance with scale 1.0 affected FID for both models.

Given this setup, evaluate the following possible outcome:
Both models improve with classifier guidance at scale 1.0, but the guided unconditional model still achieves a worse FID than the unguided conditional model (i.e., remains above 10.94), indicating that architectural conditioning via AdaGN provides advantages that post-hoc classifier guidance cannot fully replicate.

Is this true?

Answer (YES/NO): NO